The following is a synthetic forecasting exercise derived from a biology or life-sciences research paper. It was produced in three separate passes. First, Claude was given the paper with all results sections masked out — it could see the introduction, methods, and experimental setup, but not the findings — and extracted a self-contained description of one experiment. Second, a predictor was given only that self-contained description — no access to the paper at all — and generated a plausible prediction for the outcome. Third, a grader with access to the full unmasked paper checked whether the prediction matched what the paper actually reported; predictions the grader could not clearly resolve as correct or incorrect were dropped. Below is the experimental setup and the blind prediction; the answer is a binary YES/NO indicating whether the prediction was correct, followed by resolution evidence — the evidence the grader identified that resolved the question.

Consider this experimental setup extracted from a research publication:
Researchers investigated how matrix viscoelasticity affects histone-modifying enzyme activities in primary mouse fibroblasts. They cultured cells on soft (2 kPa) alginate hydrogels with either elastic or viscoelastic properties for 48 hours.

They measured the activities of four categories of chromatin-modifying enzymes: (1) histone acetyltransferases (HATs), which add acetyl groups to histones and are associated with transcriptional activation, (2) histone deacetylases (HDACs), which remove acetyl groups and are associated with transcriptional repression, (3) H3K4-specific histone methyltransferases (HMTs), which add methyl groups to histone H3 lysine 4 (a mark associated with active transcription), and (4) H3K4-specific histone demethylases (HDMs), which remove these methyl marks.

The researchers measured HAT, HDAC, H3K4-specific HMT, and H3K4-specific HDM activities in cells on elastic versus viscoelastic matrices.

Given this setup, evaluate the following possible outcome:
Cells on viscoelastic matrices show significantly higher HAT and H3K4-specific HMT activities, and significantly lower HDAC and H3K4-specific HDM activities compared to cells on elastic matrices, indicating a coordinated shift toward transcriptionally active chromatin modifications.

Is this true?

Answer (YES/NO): NO